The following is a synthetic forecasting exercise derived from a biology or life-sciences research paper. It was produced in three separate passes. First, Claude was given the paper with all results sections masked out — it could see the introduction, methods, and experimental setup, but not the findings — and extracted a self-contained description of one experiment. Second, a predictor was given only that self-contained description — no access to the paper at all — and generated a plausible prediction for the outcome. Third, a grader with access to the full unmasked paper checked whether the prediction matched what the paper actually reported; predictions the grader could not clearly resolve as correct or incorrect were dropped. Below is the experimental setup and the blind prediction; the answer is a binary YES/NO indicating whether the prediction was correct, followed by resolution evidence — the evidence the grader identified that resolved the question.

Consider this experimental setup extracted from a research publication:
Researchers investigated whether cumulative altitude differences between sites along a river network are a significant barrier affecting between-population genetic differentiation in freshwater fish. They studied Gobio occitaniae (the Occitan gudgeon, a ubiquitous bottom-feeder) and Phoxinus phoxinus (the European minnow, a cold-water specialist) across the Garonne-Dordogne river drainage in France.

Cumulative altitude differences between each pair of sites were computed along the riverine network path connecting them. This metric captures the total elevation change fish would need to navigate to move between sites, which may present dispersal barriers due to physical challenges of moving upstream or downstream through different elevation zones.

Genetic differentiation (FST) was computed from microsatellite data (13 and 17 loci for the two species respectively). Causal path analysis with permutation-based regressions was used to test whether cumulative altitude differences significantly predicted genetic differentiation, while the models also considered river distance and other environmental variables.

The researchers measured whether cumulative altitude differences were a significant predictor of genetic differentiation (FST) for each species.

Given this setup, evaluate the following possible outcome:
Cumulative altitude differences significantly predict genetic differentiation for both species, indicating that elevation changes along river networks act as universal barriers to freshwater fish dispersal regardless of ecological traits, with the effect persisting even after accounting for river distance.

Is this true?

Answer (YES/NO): NO